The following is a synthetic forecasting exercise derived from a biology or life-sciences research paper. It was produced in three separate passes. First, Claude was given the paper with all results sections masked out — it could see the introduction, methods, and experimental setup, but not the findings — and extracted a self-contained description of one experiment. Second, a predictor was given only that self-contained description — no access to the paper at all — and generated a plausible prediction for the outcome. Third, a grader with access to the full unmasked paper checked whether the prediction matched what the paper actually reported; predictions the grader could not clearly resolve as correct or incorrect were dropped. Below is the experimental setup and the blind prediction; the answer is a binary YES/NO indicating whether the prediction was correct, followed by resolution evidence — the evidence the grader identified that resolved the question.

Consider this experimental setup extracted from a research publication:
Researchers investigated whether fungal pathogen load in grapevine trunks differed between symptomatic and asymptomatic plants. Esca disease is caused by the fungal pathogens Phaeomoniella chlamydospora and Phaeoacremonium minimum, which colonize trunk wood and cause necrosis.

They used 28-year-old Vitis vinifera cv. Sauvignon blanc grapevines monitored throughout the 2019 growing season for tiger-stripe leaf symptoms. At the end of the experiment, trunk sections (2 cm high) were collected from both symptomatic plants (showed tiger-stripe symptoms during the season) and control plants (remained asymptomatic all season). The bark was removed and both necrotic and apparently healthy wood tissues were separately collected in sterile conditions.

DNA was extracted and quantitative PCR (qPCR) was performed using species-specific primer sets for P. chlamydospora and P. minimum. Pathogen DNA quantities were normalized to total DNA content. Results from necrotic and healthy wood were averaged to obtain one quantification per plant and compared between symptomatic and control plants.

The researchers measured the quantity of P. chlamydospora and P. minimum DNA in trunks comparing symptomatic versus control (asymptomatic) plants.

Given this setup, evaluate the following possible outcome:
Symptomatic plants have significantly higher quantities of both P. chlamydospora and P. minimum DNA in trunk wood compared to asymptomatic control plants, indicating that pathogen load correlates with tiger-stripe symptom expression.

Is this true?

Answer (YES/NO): YES